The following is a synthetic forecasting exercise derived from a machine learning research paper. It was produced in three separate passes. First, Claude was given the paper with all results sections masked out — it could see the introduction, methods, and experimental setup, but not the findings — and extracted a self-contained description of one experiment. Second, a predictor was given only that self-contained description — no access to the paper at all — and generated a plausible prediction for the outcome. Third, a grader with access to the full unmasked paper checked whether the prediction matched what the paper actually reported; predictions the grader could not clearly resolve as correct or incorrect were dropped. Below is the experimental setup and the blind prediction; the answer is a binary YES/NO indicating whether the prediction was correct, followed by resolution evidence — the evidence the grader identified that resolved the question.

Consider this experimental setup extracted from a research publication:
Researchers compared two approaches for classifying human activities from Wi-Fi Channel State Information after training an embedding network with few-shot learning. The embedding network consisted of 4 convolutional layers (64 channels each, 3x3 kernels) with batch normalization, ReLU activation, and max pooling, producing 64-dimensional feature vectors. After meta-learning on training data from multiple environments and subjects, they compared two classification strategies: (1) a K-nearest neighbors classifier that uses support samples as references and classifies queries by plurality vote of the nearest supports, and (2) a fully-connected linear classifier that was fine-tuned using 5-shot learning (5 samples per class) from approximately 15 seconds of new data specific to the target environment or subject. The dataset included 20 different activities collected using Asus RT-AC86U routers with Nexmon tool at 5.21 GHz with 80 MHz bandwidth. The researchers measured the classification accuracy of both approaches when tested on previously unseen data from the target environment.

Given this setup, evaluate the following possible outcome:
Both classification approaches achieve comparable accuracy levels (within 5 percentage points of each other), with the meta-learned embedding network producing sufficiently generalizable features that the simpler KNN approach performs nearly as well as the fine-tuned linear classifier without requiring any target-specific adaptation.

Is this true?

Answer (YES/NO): NO